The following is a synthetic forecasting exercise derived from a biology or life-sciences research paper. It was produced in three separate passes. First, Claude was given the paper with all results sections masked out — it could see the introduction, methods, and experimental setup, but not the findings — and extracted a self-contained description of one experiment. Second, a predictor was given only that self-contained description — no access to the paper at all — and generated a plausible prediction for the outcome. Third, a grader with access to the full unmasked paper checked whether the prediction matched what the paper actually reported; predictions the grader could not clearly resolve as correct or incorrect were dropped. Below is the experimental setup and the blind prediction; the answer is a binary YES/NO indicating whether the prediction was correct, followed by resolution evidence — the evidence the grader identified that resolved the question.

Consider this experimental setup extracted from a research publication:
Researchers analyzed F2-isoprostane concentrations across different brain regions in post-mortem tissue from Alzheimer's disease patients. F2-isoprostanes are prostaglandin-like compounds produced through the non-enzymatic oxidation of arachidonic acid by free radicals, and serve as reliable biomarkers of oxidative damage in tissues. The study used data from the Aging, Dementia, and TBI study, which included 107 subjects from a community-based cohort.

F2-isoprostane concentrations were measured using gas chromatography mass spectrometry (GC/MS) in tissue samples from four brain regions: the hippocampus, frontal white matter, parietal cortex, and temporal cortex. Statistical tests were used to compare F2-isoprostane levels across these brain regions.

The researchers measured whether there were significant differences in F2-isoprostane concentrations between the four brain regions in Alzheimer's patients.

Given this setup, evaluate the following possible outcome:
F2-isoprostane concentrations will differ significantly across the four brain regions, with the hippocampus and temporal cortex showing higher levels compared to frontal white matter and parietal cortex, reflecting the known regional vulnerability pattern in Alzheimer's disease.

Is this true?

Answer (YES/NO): NO